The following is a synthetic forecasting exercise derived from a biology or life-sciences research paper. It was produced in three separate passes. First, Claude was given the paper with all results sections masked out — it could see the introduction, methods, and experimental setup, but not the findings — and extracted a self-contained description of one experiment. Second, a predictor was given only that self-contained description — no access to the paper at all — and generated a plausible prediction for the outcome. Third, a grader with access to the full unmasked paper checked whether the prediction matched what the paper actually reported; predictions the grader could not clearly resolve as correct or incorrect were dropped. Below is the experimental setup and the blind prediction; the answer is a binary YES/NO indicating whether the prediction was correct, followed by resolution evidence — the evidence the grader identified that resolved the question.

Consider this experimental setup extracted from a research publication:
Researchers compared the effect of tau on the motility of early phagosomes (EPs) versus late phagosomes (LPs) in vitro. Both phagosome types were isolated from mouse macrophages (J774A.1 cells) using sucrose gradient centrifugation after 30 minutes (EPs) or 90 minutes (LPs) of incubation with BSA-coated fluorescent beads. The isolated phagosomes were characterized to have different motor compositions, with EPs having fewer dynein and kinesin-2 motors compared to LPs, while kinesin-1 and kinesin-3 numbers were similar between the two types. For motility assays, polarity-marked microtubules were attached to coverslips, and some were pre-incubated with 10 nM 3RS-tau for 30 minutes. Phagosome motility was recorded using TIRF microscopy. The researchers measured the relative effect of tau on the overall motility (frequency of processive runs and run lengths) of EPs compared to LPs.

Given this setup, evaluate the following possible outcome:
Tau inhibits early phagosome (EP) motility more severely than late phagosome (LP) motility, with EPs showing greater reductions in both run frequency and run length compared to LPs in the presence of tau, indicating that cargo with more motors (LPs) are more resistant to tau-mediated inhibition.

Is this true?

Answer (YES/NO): YES